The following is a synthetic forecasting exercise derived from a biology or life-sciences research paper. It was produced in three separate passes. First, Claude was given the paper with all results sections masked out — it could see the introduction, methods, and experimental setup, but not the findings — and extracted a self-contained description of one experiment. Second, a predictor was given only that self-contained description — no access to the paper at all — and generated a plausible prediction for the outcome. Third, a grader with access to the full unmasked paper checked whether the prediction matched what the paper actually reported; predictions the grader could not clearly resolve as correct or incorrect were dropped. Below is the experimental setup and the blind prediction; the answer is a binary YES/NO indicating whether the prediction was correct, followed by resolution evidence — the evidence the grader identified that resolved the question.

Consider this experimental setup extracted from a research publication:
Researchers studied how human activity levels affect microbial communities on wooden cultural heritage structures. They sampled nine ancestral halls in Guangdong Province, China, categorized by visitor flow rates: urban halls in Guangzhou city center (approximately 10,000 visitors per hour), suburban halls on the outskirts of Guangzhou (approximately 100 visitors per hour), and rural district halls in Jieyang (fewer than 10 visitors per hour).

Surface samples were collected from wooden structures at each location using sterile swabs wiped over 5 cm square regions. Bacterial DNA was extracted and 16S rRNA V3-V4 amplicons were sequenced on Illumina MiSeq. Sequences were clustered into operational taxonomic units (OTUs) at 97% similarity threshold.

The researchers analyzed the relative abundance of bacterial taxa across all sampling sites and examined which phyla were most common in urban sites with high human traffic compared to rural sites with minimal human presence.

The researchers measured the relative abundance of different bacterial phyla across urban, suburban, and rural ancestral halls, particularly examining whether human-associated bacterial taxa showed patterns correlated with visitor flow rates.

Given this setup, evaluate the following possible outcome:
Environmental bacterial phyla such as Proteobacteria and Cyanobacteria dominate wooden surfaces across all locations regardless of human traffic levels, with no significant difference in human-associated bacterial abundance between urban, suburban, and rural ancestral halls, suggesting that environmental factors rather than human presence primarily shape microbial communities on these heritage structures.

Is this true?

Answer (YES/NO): NO